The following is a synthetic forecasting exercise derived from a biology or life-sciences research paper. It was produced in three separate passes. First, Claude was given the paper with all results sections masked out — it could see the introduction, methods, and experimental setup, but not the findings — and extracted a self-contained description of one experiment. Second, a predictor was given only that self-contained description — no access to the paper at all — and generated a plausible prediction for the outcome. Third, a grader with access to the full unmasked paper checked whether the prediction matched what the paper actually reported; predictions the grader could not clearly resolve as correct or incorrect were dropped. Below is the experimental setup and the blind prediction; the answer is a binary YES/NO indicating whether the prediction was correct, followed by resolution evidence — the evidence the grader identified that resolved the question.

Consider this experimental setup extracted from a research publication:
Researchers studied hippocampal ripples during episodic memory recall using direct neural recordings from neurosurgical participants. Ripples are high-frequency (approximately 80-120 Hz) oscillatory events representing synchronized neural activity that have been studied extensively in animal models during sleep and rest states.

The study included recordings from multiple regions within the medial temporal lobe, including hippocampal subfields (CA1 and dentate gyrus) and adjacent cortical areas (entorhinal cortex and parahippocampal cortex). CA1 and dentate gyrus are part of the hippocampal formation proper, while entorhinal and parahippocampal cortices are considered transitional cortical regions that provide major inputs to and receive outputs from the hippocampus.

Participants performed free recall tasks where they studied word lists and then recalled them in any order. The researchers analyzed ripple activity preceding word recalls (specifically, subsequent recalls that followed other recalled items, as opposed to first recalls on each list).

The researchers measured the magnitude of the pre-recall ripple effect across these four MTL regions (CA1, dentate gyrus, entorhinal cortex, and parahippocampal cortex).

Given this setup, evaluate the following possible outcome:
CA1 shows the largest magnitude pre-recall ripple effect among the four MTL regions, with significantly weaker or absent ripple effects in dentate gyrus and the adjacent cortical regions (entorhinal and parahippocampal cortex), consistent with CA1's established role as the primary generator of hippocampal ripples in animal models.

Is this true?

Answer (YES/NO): NO